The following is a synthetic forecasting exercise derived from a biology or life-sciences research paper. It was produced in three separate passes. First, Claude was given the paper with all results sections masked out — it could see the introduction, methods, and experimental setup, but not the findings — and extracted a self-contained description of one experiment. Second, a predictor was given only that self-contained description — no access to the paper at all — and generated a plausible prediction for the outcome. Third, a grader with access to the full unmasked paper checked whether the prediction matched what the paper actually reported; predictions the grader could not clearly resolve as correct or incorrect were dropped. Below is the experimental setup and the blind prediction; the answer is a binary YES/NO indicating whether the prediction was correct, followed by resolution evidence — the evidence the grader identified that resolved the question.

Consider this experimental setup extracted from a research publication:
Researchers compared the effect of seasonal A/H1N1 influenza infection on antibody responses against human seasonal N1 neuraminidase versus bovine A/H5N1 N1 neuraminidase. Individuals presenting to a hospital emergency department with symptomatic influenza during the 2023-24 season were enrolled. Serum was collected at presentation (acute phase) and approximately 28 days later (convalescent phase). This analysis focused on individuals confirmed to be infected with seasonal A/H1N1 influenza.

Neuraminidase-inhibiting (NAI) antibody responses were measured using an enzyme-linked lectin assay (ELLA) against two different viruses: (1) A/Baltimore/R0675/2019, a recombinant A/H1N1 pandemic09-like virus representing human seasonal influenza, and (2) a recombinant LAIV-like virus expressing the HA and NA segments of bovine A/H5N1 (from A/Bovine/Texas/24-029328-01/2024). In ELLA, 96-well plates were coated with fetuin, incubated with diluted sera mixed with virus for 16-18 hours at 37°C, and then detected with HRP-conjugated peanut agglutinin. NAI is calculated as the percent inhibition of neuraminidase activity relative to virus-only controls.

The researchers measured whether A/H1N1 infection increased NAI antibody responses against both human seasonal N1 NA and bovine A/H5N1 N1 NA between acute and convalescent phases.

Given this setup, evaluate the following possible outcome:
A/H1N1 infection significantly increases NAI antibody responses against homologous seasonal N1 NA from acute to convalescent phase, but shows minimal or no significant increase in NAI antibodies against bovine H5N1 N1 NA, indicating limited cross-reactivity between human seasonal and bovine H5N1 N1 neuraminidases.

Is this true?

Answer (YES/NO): NO